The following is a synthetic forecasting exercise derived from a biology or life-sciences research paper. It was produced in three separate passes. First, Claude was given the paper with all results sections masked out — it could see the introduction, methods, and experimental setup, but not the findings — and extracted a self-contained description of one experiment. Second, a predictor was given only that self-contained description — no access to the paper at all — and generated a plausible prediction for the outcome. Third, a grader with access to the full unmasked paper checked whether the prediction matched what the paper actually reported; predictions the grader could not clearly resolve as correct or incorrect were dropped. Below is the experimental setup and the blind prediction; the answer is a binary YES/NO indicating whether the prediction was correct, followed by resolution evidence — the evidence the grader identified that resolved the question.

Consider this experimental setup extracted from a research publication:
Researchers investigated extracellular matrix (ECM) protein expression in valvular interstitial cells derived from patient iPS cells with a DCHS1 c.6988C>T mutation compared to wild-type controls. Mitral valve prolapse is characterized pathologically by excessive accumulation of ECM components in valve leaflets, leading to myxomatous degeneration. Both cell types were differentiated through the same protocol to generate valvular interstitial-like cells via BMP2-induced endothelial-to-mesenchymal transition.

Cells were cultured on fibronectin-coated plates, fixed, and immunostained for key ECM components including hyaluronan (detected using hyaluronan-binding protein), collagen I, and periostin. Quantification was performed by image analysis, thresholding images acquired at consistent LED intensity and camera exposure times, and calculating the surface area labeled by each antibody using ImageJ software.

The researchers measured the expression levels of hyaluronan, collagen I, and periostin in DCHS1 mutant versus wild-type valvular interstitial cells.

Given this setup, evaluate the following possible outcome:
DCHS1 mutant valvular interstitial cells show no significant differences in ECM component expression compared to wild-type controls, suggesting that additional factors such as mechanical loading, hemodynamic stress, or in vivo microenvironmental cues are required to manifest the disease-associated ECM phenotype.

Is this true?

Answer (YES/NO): NO